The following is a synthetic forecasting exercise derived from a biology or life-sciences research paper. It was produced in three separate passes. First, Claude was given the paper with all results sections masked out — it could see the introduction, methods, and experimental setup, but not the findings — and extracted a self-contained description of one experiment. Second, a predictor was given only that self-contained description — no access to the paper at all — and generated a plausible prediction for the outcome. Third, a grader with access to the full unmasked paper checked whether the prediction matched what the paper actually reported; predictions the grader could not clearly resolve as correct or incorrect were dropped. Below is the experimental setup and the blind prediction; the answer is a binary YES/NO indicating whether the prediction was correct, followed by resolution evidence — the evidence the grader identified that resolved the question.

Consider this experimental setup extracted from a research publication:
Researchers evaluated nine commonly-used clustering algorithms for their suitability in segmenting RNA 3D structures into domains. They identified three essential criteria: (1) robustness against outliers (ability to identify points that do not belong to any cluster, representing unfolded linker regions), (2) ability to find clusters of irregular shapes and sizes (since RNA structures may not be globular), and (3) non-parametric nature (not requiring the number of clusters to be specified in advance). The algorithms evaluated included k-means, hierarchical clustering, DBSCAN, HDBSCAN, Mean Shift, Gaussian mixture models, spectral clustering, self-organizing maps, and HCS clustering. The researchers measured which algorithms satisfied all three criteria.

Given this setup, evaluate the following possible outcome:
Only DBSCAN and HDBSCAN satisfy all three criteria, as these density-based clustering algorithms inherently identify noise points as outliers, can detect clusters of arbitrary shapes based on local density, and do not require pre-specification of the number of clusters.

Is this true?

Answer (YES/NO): NO